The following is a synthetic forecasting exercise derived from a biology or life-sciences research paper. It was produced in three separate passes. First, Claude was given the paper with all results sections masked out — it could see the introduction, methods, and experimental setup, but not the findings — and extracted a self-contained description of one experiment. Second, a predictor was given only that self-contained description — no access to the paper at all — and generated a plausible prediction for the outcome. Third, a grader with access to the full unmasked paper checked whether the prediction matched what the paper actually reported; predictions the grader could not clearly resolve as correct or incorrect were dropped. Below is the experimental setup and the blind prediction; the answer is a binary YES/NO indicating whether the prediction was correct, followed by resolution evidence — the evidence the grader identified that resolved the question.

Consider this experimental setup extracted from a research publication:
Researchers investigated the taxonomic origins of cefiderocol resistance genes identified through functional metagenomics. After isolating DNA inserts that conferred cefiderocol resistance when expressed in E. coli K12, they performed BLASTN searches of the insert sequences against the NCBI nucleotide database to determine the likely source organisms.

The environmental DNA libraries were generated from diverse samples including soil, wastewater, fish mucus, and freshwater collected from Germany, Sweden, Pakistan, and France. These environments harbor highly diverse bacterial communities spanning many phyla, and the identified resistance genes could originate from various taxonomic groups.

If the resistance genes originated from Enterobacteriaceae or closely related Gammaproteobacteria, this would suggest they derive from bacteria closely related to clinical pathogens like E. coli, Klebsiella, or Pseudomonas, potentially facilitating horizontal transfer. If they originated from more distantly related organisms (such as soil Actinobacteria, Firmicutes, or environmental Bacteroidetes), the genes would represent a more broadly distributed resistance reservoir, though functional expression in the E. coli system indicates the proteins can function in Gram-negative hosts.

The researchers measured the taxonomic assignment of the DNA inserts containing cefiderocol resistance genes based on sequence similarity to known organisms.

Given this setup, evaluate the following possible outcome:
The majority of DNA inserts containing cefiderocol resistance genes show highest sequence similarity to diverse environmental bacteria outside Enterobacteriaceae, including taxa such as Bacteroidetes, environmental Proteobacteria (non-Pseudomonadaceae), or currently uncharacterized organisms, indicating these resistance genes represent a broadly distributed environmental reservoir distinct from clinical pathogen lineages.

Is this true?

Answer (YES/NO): NO